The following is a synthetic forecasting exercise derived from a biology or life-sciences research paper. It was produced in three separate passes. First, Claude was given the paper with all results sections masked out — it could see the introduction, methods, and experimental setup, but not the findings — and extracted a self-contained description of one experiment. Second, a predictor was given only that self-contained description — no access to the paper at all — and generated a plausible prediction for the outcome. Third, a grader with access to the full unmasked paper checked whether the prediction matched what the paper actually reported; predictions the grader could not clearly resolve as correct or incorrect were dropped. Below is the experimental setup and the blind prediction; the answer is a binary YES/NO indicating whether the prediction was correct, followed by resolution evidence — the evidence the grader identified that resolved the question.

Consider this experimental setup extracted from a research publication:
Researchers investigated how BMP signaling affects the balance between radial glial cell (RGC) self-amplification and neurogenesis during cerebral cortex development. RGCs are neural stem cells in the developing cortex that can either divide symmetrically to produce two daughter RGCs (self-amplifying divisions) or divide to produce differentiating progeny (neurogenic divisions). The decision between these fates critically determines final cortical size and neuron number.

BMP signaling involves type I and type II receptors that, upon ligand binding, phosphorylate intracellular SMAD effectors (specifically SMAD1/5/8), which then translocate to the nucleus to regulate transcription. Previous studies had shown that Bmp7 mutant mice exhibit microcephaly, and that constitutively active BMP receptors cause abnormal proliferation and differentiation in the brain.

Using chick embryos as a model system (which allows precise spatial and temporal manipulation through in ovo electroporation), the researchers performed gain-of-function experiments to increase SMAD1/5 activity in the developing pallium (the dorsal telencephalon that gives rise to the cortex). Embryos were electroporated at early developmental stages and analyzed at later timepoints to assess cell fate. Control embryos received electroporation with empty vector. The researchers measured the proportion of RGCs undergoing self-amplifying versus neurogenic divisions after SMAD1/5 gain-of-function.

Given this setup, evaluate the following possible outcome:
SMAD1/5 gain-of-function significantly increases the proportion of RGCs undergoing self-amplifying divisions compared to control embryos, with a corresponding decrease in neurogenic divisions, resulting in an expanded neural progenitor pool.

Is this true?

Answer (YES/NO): YES